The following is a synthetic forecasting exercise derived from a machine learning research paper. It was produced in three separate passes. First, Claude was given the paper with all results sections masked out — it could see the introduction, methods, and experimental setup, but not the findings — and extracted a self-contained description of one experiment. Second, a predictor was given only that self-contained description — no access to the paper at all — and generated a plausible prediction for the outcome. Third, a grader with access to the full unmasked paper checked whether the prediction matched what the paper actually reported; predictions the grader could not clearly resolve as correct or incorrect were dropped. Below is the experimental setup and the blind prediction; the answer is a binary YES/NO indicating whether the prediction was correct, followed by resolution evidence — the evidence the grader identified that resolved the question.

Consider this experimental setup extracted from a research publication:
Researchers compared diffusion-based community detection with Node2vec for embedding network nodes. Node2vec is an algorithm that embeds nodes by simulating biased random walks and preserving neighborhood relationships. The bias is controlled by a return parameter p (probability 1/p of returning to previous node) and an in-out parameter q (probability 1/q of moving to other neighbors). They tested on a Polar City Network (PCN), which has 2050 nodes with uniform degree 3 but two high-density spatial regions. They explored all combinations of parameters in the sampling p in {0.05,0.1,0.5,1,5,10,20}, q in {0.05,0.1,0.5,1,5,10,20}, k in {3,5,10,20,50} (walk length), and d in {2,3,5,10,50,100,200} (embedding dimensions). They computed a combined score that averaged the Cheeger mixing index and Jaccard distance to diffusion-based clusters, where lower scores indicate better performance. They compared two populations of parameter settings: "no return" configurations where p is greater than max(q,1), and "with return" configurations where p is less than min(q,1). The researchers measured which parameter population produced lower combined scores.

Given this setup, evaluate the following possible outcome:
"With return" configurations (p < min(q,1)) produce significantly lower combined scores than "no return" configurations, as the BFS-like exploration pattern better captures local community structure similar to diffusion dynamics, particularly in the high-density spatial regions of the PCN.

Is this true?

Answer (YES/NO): NO